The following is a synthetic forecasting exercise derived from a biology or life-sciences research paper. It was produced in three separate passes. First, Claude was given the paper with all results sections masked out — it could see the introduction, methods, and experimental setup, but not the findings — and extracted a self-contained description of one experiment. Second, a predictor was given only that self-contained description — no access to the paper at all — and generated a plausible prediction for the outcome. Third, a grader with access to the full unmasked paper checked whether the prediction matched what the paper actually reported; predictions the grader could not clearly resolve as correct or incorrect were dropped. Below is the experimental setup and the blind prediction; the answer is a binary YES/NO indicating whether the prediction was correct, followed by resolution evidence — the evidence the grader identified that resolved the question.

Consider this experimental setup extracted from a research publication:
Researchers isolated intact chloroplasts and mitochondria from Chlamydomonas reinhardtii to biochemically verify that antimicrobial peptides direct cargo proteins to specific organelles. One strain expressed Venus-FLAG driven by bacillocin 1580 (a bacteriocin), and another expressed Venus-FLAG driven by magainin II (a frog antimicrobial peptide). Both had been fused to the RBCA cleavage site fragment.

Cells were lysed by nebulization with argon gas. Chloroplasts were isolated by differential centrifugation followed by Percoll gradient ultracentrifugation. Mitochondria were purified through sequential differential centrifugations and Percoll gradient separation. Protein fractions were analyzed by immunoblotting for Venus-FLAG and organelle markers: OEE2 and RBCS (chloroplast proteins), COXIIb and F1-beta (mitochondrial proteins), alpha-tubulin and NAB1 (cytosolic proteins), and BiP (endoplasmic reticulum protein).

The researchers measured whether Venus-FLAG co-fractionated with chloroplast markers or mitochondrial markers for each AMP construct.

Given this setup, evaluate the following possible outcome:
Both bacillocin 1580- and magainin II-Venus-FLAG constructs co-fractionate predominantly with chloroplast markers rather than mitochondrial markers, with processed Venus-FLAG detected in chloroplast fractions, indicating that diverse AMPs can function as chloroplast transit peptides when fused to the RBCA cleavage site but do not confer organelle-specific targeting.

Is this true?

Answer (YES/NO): NO